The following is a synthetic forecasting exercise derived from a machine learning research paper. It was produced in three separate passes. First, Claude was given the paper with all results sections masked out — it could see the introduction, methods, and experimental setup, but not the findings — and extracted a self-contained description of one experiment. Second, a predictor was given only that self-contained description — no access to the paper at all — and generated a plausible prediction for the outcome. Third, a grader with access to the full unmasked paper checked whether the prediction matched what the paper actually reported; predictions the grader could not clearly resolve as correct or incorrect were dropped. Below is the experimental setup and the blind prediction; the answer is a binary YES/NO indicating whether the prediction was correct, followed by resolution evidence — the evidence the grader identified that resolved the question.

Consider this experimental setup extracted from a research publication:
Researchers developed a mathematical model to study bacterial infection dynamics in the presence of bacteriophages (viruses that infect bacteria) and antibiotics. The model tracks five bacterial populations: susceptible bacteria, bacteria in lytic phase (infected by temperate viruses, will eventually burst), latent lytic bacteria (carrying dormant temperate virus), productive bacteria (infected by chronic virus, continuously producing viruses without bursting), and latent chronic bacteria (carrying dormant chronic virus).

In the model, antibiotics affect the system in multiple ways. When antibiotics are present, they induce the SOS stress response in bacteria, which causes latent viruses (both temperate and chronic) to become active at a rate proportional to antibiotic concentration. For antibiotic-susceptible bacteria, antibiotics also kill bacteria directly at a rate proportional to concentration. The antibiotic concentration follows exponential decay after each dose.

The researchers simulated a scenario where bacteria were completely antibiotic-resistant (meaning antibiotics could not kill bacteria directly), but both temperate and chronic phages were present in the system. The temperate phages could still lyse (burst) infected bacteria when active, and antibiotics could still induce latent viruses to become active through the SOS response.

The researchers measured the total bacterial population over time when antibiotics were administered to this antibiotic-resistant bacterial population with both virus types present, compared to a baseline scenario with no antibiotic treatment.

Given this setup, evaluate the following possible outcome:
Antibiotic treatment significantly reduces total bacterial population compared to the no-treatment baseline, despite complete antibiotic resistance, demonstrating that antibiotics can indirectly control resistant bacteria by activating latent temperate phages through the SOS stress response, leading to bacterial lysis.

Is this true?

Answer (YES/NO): NO